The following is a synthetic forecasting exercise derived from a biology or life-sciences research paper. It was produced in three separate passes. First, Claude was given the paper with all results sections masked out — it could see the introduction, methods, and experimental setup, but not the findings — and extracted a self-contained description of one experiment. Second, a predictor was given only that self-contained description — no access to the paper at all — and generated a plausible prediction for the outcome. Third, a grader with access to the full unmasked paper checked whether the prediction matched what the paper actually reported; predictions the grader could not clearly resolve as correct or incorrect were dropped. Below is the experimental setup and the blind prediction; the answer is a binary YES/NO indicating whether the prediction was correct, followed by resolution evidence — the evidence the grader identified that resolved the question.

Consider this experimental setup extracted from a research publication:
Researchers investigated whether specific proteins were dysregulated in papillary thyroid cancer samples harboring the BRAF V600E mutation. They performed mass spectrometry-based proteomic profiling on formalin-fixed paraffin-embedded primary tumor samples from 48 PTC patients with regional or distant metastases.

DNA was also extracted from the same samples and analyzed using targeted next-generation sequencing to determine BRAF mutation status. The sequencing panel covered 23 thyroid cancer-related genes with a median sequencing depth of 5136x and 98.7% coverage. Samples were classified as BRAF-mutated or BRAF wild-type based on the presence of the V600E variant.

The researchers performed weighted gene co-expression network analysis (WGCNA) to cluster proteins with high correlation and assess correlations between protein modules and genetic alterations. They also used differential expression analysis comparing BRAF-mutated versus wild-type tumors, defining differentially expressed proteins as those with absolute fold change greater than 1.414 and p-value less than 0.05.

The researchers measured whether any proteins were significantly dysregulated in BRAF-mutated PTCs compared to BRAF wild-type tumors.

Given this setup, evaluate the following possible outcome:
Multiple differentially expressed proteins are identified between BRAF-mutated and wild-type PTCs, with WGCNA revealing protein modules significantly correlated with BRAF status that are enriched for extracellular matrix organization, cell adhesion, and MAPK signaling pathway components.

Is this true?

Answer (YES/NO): NO